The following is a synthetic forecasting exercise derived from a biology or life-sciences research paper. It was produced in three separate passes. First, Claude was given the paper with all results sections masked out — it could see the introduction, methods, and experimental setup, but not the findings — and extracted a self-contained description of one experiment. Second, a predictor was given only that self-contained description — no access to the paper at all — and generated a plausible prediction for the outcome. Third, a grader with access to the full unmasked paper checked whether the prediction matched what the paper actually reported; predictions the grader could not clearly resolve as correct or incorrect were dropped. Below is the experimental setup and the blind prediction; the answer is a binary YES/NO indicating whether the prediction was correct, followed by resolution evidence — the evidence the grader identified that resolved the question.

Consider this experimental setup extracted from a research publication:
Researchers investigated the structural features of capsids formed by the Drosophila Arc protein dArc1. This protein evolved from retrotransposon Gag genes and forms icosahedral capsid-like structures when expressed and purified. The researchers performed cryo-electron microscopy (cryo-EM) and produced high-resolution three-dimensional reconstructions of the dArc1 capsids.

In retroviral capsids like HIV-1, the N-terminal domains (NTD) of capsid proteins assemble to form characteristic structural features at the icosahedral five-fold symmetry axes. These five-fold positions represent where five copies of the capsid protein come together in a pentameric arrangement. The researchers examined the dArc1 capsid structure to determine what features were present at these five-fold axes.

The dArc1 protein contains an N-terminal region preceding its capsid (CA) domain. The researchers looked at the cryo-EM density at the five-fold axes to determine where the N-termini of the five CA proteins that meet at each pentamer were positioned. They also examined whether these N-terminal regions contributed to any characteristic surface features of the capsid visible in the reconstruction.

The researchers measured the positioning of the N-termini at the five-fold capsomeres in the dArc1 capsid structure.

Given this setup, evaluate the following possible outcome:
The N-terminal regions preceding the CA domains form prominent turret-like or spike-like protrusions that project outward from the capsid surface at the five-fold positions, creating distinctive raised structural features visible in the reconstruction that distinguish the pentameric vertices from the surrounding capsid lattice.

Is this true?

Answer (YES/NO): NO